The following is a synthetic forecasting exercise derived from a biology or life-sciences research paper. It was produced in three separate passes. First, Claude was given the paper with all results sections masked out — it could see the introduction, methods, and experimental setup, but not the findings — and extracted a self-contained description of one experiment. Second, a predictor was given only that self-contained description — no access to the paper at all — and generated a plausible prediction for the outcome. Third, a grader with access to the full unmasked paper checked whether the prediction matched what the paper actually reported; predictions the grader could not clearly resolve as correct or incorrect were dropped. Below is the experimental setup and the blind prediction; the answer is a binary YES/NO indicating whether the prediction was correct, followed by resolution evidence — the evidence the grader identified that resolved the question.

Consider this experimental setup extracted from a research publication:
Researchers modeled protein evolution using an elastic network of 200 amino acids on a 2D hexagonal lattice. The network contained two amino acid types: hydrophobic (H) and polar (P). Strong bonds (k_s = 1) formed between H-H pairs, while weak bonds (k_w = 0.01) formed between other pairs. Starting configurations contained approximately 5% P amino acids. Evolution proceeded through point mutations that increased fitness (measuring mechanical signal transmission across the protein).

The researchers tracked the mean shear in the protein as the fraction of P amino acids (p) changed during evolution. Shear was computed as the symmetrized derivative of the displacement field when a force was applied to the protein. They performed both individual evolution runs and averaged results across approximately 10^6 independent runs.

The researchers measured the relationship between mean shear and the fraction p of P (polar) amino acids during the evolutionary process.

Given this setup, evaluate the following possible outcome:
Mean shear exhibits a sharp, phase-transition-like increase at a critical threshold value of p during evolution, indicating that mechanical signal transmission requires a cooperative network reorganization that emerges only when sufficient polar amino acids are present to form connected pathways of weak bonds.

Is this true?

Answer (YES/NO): YES